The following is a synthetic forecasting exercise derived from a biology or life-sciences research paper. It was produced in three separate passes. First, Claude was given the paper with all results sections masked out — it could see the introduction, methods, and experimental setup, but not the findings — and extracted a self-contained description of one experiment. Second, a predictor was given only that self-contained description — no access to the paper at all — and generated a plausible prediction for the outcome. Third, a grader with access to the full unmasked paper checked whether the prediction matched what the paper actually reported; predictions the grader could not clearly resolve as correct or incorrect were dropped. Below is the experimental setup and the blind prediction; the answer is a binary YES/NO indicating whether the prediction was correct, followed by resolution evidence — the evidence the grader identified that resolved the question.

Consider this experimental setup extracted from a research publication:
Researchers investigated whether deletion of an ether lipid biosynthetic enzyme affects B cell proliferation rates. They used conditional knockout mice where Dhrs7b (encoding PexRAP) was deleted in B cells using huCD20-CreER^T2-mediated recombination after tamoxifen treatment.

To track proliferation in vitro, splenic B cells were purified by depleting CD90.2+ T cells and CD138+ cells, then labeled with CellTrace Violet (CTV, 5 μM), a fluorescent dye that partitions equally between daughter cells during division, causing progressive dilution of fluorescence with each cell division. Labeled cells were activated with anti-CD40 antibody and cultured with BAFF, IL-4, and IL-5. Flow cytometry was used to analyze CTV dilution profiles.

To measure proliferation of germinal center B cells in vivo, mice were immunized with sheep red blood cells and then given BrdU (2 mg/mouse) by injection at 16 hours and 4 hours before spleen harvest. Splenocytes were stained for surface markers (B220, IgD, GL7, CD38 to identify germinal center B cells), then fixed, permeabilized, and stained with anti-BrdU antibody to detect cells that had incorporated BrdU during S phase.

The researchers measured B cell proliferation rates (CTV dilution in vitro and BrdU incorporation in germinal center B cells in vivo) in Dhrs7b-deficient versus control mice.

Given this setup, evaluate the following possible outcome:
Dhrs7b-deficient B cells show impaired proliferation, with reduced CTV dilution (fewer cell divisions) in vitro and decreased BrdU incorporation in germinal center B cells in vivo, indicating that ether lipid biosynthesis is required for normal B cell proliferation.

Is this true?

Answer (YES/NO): YES